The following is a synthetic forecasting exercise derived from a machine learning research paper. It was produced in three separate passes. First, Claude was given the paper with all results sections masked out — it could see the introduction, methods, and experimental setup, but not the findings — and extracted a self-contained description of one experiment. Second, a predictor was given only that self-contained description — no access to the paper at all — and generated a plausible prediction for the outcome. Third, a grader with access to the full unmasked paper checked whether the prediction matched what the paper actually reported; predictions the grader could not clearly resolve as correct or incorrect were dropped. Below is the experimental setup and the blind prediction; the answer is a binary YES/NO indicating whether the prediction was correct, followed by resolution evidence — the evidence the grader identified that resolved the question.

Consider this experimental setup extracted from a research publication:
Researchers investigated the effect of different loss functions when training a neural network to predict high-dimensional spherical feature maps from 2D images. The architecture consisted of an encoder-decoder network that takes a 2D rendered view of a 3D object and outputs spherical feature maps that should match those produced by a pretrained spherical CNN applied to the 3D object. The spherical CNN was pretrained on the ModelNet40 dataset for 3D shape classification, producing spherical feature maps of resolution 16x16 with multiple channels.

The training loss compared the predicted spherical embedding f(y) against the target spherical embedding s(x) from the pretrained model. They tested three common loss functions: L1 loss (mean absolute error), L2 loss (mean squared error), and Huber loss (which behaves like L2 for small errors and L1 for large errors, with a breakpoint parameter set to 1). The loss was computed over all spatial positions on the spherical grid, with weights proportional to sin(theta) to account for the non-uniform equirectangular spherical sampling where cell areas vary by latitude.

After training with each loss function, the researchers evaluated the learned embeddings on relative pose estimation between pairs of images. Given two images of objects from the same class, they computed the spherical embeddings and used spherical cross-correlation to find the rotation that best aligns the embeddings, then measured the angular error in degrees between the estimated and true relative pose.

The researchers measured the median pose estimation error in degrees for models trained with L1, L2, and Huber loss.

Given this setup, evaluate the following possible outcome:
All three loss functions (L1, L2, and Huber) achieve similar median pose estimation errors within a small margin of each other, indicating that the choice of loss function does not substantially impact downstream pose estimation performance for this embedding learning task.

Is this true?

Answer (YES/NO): NO